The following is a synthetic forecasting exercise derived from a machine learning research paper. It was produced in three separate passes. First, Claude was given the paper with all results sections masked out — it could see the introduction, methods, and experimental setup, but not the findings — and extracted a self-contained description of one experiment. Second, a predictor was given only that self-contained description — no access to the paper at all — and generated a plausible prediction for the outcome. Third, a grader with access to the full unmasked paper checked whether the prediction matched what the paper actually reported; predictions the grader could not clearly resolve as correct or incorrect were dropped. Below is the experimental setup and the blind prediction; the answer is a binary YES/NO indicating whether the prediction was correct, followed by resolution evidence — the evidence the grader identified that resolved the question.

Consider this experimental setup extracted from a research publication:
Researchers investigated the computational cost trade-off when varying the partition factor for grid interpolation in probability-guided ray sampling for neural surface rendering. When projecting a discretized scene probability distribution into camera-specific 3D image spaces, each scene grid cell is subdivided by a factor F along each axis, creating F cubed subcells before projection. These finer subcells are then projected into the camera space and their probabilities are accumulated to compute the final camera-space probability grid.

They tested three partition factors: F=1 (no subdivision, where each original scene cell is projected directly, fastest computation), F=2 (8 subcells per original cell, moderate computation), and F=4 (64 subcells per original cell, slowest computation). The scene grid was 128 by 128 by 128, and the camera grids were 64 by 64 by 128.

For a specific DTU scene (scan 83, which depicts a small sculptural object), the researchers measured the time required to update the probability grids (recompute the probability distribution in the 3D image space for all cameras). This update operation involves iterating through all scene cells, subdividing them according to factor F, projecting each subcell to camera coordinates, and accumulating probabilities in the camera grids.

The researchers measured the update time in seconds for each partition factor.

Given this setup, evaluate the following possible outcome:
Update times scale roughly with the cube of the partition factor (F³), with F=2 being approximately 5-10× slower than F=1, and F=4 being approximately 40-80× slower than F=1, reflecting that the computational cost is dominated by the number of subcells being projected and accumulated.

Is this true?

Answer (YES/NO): YES